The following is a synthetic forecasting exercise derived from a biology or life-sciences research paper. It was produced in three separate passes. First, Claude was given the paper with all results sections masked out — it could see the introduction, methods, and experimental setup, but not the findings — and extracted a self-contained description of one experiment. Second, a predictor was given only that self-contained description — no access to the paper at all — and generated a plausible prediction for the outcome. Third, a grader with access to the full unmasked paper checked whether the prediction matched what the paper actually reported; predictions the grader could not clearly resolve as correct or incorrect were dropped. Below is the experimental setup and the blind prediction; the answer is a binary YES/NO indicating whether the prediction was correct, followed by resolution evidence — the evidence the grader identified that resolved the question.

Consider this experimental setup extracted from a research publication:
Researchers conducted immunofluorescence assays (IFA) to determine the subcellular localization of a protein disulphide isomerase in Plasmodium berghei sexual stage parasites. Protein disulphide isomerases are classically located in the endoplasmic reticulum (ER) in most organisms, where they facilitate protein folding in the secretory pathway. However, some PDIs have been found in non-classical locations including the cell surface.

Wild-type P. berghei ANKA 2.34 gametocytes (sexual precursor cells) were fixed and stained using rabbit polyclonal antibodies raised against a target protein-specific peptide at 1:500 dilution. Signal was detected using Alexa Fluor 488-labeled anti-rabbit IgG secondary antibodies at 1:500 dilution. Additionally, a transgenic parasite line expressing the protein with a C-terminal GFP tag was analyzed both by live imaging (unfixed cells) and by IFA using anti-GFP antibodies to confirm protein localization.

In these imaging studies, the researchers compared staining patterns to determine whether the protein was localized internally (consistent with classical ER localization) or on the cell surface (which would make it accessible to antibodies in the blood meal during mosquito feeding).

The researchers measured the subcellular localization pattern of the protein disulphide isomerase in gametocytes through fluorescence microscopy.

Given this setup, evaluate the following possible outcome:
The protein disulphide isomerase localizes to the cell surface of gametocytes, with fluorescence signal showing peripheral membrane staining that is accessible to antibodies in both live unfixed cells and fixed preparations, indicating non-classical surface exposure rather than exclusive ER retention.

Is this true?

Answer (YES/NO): YES